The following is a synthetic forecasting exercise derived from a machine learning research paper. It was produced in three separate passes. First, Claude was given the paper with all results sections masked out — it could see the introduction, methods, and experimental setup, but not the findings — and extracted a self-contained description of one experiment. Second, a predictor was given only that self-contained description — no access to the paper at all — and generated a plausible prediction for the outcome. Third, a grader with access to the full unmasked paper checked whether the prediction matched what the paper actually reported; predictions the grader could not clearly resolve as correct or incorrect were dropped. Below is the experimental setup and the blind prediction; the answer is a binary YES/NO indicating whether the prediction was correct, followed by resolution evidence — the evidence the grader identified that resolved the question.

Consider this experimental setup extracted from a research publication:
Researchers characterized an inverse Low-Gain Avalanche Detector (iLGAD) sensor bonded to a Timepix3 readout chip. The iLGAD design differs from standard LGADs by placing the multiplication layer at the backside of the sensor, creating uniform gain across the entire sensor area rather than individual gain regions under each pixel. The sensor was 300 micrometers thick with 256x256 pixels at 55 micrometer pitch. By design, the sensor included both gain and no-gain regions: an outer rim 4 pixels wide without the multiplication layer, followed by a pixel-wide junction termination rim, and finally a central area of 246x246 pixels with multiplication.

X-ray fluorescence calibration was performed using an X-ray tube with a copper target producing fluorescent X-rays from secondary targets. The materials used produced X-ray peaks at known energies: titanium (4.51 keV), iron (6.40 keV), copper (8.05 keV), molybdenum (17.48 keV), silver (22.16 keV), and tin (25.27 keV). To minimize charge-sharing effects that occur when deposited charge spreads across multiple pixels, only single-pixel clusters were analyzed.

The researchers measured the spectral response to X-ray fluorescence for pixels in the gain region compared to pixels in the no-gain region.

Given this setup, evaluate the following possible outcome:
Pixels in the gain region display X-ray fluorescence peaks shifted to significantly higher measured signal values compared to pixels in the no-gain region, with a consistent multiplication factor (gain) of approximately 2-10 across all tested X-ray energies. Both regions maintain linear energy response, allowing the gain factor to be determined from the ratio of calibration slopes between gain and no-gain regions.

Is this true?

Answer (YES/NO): NO